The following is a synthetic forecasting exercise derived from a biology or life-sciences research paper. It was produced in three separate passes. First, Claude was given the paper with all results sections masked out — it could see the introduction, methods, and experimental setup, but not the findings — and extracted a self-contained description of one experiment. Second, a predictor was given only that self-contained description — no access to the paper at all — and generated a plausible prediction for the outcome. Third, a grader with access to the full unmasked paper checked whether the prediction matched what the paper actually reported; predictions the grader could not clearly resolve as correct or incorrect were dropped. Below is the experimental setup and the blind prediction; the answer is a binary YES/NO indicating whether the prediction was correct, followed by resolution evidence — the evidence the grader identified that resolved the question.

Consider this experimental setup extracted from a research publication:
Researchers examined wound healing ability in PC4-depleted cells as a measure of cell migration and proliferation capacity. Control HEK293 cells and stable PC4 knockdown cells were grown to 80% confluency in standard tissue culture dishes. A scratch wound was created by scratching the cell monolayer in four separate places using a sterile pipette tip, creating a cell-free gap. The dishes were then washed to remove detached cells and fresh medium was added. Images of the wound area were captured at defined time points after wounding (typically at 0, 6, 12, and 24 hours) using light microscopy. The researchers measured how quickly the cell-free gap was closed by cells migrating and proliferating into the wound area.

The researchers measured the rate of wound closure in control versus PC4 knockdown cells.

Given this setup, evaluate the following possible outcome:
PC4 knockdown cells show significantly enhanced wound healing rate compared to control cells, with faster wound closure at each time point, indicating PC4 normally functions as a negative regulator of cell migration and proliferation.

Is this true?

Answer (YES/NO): YES